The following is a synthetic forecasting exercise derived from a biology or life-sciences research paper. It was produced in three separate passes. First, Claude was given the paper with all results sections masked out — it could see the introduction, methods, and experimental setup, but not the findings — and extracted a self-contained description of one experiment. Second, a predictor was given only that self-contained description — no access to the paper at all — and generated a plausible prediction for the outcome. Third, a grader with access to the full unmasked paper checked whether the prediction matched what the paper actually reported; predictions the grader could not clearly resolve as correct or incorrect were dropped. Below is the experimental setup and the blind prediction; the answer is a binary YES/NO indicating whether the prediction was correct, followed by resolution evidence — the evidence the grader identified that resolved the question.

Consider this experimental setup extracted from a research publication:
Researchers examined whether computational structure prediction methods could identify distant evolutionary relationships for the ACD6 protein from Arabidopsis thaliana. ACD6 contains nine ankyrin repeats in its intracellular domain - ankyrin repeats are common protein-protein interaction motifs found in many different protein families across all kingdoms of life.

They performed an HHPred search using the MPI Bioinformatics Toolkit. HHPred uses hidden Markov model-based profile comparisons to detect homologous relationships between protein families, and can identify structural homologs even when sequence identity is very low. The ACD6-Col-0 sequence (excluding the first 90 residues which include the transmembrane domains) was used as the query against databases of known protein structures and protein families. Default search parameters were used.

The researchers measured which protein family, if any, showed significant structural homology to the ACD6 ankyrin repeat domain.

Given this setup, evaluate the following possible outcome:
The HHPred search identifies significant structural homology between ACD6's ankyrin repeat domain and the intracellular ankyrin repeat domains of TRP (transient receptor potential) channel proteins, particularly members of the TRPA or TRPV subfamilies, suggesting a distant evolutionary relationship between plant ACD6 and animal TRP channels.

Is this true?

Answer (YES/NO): YES